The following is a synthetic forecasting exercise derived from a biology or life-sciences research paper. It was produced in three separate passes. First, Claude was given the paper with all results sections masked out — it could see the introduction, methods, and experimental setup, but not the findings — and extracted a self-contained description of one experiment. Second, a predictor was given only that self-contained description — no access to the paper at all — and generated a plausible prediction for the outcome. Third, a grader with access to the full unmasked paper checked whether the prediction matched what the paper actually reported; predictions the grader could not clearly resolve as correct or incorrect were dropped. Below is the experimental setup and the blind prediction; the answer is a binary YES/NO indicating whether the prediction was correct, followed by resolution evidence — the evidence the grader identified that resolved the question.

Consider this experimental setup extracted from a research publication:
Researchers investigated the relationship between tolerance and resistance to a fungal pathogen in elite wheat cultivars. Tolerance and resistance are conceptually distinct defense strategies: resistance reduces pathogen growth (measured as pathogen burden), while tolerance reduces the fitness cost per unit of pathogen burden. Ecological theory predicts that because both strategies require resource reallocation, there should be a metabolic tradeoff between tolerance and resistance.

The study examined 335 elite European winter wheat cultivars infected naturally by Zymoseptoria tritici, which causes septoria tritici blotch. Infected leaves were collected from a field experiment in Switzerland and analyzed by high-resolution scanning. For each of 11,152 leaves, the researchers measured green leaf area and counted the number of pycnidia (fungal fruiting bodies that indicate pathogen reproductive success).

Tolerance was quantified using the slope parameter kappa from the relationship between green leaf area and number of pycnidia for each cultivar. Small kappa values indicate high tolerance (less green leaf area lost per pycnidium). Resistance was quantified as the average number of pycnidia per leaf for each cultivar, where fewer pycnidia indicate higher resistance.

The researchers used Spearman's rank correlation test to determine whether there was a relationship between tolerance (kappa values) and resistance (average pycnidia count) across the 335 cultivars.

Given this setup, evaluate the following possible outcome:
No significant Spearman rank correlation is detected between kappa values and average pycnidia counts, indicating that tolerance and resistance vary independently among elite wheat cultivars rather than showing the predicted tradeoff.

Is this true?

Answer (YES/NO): NO